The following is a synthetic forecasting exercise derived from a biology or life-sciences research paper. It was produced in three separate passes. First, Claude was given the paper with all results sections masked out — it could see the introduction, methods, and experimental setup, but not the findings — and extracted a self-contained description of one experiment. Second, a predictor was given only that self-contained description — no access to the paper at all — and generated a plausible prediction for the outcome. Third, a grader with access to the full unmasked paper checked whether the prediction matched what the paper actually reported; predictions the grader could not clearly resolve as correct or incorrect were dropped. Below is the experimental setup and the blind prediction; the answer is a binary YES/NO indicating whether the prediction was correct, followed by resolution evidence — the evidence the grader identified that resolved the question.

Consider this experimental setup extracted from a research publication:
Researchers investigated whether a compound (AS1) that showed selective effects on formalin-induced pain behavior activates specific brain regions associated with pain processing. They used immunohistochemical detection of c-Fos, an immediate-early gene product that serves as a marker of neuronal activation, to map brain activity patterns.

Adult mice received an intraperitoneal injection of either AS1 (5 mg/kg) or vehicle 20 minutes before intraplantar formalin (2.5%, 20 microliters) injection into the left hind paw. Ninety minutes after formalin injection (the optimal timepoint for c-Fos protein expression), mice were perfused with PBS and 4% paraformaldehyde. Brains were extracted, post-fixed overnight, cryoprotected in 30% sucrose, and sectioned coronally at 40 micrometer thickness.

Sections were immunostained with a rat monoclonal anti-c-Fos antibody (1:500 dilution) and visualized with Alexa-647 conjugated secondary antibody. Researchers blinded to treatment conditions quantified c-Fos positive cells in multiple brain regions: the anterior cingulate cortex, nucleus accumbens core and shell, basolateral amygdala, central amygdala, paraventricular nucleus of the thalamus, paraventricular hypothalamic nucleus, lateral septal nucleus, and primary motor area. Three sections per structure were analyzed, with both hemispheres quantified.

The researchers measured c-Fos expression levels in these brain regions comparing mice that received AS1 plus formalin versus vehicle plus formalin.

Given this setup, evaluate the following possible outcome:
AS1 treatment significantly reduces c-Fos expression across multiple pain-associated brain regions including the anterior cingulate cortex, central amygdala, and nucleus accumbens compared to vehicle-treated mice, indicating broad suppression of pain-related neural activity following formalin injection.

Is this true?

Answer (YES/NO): NO